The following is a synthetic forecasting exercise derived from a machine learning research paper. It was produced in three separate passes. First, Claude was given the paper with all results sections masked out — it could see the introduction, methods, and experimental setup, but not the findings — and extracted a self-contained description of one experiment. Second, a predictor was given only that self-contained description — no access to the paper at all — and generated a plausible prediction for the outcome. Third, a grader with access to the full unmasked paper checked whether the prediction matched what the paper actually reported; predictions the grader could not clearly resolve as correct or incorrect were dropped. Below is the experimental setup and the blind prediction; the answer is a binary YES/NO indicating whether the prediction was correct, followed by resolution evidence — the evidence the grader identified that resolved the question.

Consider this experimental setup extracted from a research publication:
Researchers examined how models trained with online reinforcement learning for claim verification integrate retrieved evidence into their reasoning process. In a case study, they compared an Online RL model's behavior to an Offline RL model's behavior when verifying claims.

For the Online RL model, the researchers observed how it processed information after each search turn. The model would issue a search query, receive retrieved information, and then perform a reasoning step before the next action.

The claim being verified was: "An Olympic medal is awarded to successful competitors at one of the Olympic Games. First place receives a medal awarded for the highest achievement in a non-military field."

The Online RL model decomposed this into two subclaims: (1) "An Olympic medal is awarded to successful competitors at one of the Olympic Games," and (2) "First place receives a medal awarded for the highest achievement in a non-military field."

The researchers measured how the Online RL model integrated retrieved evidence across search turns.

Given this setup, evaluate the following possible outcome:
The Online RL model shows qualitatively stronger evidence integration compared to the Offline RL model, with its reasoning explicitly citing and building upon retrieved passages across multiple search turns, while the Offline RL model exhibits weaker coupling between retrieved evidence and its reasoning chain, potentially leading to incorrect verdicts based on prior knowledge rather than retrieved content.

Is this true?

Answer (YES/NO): NO